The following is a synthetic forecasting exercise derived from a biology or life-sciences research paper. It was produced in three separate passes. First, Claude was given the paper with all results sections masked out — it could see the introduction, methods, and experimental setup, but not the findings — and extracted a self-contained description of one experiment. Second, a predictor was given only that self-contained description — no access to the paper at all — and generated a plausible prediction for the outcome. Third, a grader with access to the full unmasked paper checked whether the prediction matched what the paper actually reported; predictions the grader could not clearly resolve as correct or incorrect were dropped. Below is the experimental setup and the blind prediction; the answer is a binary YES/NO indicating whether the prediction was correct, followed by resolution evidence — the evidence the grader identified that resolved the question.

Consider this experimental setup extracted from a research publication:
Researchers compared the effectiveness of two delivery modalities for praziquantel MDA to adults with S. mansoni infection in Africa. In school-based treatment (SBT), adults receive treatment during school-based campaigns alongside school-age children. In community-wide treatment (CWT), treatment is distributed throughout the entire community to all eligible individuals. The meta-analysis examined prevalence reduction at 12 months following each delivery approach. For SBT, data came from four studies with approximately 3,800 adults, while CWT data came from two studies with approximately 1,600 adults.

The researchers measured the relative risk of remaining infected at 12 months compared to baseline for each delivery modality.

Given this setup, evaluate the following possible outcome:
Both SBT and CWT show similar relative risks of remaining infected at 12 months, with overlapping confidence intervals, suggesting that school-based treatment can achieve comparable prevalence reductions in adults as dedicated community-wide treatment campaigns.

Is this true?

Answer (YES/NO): NO